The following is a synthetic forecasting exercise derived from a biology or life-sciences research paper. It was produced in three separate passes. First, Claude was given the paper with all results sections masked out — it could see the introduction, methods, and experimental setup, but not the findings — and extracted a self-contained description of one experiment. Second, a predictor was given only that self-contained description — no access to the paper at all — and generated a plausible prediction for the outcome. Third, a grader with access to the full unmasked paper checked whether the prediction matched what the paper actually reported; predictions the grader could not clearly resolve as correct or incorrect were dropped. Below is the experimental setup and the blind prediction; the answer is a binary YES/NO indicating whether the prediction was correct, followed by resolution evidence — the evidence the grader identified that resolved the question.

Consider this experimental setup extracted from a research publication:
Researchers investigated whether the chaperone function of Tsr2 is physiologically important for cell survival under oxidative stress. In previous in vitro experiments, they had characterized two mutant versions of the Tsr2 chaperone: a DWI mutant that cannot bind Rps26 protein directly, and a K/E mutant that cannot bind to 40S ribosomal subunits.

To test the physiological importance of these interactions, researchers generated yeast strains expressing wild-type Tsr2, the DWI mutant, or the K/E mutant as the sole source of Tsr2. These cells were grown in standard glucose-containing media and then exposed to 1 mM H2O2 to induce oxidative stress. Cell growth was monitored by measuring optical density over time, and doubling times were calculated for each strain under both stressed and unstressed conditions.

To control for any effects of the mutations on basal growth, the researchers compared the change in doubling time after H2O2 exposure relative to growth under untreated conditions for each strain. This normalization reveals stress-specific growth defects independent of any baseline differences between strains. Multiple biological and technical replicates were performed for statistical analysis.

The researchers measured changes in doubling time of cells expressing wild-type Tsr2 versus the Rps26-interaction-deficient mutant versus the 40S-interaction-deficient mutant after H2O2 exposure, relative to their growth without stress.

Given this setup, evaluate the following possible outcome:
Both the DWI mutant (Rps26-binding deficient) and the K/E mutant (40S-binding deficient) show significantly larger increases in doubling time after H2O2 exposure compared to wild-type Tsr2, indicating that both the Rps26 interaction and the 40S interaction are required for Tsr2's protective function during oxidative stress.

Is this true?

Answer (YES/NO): YES